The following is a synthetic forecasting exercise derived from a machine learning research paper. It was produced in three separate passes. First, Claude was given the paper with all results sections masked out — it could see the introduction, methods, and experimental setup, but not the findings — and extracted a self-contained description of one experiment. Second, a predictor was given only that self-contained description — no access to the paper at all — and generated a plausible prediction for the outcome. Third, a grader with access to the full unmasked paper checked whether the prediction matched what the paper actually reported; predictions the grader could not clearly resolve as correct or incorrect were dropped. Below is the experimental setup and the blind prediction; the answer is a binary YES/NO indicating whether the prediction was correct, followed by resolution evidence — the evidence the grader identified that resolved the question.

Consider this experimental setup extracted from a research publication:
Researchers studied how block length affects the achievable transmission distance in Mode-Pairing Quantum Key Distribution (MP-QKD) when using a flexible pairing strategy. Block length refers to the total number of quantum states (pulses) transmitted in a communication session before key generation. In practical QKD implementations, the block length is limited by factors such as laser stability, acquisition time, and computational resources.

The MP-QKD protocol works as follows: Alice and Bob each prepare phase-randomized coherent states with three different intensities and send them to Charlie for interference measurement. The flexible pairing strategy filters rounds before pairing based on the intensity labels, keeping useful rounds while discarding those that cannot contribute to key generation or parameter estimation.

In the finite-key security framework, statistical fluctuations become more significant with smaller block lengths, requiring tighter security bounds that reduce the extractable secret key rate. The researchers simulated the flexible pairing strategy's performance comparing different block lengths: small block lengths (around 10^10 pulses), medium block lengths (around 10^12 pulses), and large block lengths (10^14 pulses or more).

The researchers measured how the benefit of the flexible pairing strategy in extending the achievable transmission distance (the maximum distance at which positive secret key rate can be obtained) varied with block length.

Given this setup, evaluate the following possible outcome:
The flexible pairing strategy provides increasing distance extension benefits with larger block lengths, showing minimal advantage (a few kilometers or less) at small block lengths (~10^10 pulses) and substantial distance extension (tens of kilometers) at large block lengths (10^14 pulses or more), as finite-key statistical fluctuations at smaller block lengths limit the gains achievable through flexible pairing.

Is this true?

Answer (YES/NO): NO